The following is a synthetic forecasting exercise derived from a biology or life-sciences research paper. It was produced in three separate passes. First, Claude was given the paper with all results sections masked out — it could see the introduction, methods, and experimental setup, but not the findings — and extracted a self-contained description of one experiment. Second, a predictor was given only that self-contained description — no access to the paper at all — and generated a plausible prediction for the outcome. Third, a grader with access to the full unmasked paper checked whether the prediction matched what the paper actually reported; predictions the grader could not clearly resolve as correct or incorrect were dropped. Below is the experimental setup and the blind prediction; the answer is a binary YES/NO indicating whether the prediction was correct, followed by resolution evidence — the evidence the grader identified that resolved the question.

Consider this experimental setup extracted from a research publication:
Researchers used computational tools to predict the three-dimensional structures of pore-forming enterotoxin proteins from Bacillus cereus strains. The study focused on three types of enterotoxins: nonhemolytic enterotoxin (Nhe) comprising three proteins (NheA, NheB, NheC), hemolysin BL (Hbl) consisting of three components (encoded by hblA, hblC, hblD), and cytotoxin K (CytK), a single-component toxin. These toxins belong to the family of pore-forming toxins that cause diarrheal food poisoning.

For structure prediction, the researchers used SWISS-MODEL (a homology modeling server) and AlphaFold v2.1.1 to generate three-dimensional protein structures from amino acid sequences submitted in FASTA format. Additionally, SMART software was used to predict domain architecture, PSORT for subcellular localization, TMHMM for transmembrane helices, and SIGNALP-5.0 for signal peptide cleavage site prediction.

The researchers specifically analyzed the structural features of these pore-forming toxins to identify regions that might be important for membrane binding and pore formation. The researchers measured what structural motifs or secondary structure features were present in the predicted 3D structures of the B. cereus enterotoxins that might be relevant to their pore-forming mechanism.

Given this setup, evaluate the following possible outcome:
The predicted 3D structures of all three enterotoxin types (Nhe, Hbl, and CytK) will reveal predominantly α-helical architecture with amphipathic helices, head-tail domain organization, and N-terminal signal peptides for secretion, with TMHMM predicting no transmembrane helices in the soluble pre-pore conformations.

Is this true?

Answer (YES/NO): NO